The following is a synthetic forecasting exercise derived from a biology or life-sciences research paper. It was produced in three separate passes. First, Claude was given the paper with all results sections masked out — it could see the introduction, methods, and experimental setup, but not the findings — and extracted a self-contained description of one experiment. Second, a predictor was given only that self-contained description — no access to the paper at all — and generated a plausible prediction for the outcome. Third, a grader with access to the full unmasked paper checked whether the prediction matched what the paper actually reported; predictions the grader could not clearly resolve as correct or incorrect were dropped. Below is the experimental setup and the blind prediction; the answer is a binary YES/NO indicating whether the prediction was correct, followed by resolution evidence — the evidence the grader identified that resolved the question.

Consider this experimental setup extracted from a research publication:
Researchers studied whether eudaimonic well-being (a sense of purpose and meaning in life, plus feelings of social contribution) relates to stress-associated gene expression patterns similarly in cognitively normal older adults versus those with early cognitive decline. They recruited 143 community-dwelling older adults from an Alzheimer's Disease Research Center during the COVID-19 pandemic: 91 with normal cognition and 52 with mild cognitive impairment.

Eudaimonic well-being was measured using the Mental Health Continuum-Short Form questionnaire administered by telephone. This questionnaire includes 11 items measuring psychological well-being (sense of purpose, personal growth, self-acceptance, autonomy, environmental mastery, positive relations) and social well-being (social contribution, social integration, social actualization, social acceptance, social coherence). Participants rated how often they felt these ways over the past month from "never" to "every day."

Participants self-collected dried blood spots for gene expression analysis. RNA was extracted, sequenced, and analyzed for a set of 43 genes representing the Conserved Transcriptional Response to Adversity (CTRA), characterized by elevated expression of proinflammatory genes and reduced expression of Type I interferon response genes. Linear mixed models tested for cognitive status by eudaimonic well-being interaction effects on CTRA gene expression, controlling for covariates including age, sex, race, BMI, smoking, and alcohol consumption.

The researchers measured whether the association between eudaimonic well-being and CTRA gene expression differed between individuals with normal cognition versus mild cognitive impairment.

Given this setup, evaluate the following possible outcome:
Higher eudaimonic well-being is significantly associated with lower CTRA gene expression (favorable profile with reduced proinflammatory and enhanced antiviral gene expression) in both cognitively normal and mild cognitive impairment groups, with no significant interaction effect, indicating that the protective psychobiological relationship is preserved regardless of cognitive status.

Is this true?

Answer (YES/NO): YES